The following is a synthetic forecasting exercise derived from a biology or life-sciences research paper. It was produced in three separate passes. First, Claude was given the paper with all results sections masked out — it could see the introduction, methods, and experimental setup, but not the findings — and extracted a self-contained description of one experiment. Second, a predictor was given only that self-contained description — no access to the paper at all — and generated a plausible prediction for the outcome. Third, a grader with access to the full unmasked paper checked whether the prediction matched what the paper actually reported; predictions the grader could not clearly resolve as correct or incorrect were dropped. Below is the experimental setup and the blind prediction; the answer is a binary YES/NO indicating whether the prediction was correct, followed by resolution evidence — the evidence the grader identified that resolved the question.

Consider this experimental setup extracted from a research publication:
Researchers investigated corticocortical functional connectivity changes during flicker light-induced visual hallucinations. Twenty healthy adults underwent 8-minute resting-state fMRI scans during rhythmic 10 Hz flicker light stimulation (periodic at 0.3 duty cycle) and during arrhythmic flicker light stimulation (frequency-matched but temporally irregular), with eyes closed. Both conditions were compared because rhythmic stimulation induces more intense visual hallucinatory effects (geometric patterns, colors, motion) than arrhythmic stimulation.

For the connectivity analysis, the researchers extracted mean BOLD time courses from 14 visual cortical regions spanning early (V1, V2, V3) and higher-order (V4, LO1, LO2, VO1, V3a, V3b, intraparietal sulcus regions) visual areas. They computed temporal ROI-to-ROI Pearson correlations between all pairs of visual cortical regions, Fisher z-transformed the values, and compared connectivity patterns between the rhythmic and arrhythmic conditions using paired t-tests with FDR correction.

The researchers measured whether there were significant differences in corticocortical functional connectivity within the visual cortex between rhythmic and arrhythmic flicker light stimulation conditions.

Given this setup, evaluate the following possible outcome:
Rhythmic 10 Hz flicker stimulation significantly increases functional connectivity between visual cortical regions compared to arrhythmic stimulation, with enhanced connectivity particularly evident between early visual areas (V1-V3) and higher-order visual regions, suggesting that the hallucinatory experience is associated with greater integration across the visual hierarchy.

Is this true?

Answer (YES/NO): NO